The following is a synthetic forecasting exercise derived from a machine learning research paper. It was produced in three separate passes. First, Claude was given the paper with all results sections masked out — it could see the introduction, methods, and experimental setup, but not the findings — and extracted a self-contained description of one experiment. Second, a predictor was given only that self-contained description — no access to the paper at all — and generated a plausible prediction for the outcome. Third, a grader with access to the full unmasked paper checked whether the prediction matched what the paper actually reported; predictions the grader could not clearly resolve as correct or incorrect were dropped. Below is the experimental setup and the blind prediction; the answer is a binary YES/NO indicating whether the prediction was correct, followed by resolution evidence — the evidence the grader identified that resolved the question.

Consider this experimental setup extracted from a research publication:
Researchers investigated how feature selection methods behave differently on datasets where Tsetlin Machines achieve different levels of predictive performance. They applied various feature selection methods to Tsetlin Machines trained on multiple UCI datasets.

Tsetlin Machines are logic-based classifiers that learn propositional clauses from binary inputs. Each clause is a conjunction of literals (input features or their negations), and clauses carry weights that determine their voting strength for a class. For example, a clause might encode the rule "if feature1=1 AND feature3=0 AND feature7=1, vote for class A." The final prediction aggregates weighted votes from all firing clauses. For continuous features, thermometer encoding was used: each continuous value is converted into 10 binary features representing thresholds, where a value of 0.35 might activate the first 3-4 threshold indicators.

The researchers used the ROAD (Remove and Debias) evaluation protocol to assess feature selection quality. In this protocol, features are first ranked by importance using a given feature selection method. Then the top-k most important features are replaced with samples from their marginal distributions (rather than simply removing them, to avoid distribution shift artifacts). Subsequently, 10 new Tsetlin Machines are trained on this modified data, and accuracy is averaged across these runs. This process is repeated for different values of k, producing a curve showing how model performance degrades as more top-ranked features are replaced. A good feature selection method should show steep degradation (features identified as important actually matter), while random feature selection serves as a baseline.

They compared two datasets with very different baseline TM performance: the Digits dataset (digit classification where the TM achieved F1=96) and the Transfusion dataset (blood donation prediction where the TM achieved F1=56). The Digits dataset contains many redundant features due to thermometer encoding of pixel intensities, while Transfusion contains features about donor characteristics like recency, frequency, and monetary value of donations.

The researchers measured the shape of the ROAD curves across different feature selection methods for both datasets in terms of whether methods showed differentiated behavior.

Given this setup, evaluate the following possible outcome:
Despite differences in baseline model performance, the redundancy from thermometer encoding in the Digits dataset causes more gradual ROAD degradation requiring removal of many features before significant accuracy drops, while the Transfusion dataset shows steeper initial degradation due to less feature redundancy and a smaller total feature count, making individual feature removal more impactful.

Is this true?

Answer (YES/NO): NO